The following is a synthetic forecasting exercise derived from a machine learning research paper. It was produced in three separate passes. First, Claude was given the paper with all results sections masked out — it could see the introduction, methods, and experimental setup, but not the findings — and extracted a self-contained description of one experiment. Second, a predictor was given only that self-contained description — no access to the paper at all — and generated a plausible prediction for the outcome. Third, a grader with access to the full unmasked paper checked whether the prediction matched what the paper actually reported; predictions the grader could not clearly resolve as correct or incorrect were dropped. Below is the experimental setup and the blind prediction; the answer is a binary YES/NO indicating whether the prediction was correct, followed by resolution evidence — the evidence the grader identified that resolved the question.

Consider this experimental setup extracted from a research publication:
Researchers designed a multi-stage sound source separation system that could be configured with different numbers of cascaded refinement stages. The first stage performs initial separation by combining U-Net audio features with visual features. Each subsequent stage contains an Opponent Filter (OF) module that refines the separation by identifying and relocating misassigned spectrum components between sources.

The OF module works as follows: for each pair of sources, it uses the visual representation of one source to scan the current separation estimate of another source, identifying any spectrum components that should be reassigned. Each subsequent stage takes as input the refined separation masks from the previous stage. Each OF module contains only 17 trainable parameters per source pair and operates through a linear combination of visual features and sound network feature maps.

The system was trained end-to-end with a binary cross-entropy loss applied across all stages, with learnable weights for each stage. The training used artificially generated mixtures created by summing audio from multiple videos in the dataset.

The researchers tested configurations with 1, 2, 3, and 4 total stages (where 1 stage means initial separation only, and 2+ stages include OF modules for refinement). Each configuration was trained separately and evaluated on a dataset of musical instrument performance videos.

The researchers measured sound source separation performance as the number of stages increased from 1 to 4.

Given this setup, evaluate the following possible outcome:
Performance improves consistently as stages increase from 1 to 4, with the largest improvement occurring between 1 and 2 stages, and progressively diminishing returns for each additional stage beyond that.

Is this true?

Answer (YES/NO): YES